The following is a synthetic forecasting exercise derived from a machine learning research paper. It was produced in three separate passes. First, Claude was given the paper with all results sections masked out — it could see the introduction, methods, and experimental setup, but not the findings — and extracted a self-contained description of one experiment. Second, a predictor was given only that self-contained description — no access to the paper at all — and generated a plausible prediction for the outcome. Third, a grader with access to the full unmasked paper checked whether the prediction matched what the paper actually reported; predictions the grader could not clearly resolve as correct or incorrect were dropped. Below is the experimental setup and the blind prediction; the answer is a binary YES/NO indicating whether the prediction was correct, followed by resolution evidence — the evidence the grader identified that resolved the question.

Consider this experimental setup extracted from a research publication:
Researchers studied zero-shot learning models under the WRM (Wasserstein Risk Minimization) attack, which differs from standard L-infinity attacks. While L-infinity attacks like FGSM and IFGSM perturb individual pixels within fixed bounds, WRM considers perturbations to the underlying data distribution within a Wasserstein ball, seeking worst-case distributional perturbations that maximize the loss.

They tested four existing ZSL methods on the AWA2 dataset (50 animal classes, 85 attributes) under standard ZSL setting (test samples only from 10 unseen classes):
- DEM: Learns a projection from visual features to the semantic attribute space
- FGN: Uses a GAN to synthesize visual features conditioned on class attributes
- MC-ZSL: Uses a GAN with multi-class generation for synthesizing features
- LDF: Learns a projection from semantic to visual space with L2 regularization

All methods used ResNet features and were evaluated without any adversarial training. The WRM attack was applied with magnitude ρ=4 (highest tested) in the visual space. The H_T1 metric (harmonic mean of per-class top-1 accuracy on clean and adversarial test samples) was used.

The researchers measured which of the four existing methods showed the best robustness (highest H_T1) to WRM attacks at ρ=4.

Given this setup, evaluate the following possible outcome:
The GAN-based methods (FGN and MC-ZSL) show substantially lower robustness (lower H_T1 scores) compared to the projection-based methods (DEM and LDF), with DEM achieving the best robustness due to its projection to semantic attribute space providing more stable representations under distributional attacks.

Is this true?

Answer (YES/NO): NO